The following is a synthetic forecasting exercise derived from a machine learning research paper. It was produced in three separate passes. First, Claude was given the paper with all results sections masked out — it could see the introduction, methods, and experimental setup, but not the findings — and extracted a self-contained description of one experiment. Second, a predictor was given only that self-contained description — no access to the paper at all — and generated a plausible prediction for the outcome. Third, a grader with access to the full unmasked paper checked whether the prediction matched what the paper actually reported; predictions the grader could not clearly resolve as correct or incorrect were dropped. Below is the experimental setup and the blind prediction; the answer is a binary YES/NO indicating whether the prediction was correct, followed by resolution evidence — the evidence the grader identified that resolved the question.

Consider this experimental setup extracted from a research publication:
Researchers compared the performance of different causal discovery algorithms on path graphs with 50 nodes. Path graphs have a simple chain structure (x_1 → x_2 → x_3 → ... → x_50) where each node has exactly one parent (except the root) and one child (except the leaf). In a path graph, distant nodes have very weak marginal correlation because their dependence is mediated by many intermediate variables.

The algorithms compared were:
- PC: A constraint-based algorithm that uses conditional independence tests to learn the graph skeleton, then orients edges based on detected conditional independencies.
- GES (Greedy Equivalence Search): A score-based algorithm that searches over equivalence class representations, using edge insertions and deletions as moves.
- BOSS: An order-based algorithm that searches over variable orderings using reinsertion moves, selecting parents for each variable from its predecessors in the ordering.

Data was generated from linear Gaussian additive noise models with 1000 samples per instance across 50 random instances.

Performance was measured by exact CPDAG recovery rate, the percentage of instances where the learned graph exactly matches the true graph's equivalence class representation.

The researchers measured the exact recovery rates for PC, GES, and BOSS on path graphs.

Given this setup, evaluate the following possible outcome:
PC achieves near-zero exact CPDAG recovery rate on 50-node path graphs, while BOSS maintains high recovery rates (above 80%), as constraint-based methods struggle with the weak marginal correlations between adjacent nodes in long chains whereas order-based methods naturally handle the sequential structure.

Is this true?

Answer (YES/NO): NO